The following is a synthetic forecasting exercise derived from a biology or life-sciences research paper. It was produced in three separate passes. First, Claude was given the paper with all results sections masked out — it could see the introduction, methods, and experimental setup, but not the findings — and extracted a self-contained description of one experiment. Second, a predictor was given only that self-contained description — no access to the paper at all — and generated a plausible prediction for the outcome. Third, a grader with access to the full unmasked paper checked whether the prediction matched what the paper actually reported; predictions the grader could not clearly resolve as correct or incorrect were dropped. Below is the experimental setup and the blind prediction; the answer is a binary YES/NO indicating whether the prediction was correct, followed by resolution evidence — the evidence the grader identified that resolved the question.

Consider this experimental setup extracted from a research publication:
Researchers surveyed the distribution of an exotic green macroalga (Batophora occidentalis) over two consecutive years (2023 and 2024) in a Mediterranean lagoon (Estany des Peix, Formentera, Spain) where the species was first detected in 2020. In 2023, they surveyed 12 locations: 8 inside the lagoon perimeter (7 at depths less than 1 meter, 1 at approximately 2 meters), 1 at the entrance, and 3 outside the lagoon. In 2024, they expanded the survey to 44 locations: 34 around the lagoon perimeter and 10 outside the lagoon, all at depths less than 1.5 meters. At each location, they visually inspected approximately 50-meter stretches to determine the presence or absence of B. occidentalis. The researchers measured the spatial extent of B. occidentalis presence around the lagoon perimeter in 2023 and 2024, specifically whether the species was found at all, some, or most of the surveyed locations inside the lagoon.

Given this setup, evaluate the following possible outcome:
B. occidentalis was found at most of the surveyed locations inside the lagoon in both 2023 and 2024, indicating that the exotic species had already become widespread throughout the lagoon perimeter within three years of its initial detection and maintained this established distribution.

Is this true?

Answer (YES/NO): YES